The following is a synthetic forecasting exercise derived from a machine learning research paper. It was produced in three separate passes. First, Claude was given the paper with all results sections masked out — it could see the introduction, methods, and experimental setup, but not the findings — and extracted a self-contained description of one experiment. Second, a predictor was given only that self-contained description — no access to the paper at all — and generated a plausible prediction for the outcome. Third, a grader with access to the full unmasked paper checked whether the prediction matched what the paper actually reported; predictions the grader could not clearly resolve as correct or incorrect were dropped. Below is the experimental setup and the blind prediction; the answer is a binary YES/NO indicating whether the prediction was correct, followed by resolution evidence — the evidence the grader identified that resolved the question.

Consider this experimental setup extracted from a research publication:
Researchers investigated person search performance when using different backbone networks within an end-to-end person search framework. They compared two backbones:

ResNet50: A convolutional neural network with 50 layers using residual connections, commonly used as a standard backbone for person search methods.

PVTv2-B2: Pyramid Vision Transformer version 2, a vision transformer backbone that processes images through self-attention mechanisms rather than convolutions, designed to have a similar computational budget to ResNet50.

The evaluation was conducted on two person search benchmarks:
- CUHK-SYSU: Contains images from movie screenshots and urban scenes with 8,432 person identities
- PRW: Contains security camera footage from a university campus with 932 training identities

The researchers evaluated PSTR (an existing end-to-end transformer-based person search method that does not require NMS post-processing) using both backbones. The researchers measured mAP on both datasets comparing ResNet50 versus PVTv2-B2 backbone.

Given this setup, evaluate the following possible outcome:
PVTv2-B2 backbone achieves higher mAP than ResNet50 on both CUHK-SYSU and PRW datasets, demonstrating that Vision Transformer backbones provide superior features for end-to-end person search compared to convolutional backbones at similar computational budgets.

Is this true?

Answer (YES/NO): YES